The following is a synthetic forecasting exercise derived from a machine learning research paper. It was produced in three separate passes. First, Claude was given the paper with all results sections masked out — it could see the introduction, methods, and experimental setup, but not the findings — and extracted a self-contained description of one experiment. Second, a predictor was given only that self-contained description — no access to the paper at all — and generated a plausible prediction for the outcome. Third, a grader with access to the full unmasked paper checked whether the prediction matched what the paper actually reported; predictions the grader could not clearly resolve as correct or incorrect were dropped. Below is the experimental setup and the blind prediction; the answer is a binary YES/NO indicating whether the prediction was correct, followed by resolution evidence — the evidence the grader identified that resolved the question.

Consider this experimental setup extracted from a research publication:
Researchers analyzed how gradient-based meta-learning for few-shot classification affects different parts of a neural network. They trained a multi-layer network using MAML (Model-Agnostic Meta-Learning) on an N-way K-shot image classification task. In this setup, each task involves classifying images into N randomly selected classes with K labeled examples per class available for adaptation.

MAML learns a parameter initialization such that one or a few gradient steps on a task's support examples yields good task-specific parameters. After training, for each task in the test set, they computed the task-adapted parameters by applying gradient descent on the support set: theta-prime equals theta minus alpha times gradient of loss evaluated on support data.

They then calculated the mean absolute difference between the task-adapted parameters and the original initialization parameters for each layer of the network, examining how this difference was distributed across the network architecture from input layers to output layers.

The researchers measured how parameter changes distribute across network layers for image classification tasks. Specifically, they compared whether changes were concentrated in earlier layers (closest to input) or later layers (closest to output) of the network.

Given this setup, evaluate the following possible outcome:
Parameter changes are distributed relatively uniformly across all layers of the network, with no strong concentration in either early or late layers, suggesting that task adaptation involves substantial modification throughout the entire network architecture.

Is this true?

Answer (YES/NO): NO